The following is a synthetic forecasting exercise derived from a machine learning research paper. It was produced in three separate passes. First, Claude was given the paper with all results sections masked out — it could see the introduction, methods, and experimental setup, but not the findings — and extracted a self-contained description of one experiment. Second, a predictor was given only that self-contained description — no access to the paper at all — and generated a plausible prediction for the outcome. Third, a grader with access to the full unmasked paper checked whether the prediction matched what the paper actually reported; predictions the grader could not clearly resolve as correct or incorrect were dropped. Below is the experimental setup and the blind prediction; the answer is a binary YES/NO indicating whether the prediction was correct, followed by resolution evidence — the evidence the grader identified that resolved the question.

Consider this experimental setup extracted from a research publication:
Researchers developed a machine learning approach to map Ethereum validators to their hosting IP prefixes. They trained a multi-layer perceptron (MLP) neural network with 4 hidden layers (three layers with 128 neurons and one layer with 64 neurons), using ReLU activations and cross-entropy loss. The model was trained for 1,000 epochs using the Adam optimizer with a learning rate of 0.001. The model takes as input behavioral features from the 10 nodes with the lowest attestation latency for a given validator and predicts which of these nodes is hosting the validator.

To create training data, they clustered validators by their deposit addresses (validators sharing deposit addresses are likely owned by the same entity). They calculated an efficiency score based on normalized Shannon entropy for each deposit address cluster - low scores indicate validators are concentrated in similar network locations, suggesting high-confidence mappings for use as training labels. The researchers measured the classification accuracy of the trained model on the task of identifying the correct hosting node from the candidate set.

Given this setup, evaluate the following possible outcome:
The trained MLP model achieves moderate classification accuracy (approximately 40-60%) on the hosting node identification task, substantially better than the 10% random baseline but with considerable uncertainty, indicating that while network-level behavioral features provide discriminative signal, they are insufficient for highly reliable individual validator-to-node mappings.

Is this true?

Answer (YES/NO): NO